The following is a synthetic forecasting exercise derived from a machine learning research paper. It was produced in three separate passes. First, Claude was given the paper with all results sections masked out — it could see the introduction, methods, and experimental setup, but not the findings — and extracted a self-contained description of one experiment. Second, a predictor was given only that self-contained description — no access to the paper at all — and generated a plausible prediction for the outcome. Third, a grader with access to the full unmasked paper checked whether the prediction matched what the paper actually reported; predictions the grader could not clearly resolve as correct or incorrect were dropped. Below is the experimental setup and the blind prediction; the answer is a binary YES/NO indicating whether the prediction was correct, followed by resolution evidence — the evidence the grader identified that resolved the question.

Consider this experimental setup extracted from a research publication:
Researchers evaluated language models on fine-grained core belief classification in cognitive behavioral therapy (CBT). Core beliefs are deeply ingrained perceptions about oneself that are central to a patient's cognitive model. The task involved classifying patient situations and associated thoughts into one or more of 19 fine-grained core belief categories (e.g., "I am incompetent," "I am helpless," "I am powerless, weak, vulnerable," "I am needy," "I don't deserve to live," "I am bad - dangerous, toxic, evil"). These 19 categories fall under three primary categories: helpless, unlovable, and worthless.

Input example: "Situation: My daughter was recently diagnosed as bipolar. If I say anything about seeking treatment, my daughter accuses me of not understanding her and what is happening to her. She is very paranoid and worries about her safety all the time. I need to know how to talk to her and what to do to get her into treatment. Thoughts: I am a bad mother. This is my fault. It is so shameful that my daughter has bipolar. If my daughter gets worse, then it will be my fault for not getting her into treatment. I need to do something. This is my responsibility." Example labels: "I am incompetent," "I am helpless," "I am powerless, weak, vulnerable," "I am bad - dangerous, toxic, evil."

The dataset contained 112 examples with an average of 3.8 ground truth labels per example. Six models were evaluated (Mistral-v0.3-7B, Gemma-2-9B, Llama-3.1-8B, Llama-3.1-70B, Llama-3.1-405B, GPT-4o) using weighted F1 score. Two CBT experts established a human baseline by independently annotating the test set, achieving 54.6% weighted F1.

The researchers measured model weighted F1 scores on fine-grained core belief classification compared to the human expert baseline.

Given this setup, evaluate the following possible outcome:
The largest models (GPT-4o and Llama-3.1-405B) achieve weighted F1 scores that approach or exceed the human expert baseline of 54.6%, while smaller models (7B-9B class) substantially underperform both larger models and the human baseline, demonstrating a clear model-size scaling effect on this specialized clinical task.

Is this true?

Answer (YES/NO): NO